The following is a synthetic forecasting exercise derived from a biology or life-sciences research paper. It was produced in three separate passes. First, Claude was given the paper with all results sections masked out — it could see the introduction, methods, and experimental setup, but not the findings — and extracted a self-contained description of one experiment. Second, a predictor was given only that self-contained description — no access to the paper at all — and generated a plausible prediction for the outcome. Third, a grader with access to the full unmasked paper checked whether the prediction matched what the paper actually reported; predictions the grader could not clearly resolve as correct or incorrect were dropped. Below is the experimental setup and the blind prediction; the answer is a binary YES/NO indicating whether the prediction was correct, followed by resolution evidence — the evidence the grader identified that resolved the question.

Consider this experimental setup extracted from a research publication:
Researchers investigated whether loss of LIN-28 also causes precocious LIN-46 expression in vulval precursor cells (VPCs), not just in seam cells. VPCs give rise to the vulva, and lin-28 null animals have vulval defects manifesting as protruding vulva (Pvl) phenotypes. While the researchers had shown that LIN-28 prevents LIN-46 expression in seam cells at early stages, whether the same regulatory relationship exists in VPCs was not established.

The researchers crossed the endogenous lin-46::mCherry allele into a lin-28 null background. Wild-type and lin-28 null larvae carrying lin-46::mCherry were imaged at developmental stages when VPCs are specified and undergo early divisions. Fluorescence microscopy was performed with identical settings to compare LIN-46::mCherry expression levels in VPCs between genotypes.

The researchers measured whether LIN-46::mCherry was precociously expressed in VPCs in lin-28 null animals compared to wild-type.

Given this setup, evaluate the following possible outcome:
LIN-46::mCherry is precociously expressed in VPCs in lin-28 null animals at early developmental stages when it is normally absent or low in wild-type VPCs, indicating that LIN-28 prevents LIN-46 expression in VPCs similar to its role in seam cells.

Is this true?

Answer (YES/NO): YES